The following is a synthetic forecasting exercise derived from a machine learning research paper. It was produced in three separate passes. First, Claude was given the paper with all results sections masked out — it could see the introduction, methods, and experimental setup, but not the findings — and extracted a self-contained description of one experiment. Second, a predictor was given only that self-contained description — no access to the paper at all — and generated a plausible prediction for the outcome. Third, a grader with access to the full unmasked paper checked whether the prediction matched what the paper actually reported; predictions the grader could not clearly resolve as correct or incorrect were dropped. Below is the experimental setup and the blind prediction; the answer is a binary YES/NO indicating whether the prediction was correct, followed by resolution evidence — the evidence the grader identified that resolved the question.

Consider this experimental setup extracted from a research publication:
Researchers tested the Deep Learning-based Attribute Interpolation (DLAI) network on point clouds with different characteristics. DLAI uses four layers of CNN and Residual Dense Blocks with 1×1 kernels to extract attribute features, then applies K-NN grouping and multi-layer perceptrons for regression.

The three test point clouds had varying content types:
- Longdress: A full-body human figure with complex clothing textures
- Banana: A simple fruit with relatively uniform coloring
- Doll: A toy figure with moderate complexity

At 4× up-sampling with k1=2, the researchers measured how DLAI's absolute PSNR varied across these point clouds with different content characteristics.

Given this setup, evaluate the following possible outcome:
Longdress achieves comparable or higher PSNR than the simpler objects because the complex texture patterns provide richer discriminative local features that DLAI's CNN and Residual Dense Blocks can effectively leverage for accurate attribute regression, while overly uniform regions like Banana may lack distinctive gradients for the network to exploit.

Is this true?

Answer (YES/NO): NO